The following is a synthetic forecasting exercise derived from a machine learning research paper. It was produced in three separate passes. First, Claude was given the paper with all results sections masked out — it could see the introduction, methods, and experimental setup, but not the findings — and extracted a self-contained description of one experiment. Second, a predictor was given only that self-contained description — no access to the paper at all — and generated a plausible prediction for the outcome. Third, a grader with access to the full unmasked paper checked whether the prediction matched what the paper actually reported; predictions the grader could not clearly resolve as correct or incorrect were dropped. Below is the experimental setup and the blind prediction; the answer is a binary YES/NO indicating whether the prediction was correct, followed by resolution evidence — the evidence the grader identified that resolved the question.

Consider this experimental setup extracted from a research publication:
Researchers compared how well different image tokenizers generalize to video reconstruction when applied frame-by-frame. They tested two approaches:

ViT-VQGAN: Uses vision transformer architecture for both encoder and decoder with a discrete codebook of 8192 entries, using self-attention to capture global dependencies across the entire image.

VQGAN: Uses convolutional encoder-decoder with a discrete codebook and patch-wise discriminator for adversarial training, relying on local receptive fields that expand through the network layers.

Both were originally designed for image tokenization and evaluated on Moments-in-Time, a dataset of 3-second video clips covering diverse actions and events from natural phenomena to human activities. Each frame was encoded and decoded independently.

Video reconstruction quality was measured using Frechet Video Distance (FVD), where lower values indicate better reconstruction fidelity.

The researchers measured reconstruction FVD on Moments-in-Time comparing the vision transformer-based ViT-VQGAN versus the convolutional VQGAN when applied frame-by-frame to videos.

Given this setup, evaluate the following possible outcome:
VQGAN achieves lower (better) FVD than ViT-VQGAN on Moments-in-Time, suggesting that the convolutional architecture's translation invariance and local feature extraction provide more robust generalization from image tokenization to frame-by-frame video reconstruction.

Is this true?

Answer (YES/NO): NO